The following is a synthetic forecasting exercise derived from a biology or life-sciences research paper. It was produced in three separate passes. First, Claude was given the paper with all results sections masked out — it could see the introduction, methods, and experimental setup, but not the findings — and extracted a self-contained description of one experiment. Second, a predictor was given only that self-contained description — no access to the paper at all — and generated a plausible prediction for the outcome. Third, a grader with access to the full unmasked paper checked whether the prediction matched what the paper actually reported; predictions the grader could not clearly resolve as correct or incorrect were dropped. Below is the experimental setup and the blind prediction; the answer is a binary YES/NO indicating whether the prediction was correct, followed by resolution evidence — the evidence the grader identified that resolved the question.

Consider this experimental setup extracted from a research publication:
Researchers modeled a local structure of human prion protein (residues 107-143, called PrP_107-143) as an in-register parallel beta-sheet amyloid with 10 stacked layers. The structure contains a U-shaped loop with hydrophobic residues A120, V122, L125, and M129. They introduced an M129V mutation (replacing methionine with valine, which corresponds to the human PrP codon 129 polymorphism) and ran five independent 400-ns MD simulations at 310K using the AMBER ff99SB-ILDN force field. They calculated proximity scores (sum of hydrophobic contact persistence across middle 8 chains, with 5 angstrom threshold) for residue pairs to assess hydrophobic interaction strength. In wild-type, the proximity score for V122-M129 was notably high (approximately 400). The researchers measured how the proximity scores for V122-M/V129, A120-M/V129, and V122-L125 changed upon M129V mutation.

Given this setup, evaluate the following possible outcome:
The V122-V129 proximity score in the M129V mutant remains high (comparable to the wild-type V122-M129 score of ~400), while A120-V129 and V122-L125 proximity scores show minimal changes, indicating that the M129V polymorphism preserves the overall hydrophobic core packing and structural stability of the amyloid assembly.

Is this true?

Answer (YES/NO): NO